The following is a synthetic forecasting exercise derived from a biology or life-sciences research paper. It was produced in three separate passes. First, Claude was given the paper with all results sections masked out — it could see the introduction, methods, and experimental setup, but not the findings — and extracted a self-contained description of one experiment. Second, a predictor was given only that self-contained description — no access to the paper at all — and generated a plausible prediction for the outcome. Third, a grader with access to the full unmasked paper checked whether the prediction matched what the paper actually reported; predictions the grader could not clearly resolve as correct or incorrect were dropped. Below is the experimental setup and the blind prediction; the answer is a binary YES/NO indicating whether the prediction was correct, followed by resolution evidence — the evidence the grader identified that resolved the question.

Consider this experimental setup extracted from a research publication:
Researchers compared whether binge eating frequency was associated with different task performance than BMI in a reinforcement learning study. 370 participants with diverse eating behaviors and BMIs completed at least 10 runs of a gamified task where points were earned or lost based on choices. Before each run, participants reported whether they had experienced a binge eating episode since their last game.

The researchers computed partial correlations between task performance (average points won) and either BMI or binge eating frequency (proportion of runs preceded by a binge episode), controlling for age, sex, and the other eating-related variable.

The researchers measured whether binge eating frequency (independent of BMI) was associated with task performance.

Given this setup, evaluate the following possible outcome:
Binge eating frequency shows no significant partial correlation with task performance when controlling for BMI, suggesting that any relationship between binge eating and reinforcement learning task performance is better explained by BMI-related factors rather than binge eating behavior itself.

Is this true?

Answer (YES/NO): NO